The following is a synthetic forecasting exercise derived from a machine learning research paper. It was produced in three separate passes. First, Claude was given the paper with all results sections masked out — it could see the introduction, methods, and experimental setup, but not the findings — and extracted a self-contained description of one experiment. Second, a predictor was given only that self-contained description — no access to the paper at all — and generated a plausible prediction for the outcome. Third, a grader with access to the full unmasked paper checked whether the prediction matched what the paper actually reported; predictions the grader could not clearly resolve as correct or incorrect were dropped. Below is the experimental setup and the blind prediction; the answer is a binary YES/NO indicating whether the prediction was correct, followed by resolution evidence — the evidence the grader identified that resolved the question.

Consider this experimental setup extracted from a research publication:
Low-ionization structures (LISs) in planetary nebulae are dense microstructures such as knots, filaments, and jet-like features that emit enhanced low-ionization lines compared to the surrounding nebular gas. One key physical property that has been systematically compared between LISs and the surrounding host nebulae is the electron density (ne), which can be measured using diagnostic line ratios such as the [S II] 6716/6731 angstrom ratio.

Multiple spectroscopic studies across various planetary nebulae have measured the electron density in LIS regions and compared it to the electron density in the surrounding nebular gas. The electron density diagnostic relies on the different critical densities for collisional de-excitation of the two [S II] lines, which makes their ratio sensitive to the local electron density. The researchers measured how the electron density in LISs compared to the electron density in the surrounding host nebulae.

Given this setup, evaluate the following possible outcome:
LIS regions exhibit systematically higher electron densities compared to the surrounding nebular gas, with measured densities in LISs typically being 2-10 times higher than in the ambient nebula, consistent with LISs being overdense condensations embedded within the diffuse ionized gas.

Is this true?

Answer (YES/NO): NO